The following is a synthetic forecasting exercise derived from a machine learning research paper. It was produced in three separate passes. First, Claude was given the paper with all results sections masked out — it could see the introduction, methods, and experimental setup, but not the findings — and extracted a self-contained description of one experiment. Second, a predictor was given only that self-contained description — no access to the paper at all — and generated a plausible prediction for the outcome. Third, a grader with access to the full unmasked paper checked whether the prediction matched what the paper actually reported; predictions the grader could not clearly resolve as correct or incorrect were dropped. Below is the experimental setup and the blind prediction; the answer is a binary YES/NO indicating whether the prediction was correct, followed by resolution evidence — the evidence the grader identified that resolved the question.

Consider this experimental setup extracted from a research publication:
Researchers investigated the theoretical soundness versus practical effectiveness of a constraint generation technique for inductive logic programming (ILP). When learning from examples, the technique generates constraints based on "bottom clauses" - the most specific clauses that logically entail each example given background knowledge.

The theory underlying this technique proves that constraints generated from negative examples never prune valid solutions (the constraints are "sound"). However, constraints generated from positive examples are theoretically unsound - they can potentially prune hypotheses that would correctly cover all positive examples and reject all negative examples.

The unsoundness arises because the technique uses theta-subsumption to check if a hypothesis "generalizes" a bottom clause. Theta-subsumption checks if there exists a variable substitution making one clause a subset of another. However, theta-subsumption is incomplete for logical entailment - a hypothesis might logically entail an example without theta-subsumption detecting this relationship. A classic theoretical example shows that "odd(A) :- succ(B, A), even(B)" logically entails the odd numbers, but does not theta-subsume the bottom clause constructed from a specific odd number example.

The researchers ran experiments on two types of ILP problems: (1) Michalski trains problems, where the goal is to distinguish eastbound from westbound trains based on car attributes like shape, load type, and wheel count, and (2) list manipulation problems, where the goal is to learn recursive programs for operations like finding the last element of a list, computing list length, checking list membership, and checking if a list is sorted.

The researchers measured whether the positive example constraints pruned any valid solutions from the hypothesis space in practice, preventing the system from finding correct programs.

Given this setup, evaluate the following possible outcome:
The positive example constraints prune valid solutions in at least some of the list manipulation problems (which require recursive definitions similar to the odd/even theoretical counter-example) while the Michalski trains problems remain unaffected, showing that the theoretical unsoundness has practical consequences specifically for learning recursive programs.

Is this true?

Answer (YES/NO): NO